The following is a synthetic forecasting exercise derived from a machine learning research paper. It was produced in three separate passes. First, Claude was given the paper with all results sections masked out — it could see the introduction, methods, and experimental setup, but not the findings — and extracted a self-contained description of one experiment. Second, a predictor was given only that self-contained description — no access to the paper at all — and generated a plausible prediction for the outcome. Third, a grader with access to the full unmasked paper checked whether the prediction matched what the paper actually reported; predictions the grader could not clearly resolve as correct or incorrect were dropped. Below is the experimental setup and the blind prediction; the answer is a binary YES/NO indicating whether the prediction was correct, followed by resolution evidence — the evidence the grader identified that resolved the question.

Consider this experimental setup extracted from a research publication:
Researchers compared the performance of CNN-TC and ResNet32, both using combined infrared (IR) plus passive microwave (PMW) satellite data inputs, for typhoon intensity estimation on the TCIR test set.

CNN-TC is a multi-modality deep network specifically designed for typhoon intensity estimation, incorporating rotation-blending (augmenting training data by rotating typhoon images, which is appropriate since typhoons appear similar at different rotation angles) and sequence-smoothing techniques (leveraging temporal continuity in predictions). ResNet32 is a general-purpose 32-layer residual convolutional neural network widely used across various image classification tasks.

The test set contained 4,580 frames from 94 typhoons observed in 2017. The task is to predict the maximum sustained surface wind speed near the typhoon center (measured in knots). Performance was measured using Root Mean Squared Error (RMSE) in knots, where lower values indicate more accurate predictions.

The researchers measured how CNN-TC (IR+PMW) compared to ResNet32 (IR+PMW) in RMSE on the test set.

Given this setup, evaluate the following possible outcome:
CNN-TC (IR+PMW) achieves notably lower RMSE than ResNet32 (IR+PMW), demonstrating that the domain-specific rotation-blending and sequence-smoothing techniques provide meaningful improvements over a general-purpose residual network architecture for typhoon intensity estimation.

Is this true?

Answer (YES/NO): NO